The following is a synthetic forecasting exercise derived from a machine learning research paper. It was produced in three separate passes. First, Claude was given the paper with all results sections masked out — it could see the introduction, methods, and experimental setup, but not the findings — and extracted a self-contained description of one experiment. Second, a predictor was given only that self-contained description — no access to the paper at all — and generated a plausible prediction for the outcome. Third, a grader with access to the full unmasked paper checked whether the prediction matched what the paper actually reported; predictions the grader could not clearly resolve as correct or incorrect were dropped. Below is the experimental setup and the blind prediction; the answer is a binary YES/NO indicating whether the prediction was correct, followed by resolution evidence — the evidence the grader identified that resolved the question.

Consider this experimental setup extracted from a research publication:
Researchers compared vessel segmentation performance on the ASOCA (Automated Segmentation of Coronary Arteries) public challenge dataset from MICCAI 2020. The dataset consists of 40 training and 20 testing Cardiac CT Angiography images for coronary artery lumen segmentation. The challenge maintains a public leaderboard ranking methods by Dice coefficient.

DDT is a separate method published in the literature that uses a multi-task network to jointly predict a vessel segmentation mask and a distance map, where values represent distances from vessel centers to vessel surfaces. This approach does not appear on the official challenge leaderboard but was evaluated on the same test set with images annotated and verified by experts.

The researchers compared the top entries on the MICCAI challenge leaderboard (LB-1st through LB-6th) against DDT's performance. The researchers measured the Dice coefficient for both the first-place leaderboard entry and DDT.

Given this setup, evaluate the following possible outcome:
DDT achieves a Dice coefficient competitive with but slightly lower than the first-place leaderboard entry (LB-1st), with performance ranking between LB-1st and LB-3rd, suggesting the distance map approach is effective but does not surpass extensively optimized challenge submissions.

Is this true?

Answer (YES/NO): YES